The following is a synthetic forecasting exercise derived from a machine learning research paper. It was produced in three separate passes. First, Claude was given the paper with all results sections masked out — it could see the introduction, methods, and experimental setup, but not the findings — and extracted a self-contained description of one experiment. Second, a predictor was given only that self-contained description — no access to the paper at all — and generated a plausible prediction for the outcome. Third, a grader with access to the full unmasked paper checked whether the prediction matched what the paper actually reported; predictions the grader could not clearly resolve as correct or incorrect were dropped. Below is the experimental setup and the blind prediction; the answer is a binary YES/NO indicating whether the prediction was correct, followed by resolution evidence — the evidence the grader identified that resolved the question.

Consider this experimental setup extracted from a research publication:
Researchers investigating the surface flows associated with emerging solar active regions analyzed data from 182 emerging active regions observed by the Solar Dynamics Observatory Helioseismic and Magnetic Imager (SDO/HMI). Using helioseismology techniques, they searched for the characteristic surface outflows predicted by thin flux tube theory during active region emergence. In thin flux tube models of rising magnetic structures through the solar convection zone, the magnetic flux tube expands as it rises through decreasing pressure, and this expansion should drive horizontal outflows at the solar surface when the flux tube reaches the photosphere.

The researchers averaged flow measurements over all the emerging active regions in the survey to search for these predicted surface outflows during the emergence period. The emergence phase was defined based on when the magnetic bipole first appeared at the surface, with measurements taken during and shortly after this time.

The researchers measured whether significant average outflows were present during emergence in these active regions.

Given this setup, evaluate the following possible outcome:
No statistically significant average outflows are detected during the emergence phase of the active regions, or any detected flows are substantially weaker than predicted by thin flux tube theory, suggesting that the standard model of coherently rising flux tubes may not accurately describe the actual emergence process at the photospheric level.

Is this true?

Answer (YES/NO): YES